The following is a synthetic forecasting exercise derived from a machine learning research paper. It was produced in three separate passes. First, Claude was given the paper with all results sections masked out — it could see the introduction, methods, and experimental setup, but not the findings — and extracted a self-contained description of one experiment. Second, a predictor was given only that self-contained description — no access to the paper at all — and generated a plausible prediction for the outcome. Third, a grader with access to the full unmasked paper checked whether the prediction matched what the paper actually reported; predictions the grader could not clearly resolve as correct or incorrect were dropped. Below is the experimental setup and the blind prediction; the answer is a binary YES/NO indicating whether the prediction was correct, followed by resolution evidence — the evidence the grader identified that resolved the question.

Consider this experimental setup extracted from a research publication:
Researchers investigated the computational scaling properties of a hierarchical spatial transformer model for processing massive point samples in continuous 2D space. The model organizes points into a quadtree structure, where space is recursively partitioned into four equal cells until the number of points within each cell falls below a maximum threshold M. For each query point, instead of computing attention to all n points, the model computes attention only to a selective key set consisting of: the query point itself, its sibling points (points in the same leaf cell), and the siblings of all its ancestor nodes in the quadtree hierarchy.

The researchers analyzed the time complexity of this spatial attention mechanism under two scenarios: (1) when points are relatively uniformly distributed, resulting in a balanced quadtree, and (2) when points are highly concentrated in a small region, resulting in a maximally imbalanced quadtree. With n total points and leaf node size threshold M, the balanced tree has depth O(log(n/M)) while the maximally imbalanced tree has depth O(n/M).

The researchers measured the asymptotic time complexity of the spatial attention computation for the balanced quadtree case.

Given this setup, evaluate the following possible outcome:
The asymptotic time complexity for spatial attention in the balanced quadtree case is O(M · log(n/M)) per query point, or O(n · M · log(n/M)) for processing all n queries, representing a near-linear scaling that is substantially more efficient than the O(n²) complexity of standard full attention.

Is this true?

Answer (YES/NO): NO